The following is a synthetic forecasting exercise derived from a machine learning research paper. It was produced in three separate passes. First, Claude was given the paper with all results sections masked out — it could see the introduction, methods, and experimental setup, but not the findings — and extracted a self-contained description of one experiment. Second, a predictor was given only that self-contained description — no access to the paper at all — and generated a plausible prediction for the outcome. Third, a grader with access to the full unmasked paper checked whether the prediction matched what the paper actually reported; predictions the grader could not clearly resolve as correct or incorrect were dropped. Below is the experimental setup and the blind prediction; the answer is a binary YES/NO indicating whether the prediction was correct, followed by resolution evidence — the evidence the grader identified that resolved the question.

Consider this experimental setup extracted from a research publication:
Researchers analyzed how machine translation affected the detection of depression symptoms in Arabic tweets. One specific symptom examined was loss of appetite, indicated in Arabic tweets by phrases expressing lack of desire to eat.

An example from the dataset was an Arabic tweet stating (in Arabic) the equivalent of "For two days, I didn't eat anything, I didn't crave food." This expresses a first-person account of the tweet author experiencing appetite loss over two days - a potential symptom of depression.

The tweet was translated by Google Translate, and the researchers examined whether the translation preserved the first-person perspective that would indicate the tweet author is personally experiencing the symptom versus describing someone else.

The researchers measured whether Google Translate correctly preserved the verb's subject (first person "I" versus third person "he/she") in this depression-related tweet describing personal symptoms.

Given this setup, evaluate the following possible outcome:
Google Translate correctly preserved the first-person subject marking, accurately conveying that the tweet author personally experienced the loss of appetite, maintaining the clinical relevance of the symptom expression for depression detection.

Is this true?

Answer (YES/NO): NO